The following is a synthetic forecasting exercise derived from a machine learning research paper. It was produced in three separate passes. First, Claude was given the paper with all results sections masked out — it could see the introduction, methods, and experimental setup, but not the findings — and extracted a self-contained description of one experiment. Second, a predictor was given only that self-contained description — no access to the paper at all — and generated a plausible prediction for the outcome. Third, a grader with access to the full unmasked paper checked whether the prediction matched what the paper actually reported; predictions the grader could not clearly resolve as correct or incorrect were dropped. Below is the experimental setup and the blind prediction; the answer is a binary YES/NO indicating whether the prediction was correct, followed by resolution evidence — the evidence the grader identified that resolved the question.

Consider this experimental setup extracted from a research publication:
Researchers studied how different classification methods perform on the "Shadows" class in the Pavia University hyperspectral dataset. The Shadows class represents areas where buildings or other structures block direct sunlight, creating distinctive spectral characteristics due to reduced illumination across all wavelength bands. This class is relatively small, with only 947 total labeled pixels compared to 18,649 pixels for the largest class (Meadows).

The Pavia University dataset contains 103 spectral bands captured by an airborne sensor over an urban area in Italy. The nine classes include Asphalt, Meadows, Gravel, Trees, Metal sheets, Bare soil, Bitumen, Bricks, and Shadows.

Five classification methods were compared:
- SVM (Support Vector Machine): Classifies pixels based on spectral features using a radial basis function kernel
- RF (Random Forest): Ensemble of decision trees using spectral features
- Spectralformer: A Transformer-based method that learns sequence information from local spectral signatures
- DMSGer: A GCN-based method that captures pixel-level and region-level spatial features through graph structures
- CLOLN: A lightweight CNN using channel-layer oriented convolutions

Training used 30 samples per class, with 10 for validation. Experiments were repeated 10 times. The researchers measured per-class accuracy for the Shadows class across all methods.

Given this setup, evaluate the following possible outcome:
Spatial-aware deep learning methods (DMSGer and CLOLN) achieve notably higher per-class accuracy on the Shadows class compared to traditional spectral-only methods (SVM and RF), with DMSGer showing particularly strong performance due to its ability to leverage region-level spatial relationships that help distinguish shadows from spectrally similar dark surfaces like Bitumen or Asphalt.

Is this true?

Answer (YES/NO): NO